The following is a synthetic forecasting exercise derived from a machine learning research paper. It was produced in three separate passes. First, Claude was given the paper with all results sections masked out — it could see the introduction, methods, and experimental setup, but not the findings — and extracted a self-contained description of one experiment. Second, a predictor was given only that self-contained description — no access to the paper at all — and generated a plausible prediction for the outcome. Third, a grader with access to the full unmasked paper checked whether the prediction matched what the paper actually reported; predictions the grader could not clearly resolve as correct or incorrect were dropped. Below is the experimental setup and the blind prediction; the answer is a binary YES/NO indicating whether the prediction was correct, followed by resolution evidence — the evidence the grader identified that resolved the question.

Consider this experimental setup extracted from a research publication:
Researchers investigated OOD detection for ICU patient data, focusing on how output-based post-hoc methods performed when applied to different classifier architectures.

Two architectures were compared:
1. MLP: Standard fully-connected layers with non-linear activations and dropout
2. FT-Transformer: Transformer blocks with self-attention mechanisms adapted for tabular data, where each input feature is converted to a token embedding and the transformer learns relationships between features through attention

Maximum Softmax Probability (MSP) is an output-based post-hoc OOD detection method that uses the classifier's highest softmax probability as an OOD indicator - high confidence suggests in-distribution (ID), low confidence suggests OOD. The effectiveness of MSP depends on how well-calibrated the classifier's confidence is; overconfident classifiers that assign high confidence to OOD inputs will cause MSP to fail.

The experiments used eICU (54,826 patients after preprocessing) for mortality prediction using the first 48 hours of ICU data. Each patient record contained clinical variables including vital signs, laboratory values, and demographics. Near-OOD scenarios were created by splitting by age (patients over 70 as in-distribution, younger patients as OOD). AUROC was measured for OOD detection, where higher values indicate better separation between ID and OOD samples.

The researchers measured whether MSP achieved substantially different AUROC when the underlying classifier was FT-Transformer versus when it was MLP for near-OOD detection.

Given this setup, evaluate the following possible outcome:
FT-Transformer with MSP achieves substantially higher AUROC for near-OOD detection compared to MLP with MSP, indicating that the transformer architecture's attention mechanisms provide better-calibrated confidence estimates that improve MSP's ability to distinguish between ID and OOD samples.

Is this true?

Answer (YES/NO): NO